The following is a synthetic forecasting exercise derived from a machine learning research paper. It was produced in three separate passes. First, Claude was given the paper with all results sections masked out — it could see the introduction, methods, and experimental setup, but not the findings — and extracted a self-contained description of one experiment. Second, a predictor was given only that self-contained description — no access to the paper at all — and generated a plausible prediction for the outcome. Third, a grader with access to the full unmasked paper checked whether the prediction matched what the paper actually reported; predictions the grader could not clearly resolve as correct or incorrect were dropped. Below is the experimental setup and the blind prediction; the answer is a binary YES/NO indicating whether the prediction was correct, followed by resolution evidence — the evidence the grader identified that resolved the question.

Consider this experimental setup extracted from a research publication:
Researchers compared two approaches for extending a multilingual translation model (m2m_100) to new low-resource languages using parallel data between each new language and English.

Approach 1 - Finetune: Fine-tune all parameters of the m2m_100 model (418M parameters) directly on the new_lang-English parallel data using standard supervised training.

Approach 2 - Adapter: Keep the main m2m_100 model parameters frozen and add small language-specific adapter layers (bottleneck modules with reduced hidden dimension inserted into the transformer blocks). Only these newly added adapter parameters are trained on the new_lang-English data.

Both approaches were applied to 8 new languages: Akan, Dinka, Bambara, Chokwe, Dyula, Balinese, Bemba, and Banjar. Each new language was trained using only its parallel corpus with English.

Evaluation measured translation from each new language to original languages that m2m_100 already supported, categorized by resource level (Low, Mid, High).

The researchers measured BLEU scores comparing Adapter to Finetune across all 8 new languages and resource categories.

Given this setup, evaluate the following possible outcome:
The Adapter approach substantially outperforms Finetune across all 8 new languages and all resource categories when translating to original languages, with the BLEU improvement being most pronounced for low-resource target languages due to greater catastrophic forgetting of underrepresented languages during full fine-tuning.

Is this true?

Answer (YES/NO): NO